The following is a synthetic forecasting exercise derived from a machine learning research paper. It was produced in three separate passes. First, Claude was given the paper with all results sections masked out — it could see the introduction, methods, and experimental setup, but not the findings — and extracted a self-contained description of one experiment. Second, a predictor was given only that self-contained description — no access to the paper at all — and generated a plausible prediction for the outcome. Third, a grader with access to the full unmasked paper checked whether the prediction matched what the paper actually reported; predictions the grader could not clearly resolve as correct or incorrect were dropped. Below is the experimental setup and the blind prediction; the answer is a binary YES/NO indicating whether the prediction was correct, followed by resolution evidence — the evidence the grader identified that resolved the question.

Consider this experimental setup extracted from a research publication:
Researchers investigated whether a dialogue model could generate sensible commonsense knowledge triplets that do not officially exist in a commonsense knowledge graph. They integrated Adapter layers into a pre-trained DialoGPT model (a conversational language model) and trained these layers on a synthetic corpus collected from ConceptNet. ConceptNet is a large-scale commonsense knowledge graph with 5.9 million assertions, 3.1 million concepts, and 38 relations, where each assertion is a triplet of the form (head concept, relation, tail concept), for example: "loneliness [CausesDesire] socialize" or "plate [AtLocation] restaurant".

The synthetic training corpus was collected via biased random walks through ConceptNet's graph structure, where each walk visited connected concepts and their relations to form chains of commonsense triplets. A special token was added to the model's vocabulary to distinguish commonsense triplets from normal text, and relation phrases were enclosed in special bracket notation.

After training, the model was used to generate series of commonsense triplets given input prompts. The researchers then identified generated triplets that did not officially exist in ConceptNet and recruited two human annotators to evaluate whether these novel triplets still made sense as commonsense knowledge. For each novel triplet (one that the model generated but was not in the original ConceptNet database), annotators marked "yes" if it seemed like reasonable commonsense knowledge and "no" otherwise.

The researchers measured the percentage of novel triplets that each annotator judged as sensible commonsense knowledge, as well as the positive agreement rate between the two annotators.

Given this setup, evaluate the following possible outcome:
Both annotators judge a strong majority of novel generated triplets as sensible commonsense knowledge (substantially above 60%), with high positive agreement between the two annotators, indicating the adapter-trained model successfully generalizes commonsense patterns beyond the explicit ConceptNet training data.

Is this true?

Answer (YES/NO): YES